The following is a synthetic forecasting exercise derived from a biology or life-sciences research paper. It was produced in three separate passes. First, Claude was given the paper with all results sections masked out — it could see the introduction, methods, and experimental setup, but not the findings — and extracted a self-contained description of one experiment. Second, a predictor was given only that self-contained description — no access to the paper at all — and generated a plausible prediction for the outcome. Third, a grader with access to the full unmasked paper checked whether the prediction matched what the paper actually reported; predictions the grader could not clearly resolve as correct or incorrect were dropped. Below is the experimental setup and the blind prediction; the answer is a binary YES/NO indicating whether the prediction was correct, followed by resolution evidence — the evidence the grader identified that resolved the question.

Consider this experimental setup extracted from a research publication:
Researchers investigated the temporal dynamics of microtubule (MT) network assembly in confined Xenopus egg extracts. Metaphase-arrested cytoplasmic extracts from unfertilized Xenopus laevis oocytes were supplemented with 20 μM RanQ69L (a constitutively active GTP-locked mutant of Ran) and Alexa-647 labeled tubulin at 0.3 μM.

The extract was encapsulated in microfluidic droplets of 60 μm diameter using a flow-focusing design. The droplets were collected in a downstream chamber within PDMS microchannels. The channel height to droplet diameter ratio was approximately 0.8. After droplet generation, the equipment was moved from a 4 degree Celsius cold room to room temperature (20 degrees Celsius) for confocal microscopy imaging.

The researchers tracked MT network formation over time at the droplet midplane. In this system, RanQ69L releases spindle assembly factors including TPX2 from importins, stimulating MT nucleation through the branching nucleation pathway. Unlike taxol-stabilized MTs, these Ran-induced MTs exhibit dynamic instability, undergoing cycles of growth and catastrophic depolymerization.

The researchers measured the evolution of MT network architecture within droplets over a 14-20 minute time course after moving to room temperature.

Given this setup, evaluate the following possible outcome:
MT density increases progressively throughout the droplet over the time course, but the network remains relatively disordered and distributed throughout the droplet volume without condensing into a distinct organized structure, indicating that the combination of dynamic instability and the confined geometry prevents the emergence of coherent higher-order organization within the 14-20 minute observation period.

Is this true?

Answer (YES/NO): NO